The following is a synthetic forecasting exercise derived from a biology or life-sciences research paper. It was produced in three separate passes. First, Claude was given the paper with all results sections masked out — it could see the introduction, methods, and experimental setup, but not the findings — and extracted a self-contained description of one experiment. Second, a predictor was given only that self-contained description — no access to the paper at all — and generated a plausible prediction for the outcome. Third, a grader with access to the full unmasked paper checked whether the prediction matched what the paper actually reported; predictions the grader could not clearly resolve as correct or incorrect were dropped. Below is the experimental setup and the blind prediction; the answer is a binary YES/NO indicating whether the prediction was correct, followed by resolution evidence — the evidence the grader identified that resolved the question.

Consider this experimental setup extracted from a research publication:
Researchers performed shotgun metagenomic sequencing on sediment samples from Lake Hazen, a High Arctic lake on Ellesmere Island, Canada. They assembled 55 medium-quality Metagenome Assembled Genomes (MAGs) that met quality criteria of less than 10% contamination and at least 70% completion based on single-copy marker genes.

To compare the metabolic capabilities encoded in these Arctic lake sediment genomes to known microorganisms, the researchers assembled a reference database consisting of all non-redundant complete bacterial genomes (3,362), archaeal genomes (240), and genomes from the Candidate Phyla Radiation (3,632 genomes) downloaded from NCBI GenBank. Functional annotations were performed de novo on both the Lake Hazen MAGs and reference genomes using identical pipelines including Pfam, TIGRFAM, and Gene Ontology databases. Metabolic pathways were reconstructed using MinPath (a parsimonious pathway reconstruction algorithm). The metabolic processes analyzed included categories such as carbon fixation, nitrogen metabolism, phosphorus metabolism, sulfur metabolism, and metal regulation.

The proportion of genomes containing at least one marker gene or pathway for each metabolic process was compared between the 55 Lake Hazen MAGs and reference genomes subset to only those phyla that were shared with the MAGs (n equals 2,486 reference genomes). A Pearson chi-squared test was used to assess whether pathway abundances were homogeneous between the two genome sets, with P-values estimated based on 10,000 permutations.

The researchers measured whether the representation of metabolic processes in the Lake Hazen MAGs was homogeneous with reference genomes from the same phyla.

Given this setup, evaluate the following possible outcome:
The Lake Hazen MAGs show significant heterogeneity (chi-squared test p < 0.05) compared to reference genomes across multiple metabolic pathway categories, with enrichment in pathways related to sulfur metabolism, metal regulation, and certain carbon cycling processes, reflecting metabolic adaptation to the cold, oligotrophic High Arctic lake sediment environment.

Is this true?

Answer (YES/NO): NO